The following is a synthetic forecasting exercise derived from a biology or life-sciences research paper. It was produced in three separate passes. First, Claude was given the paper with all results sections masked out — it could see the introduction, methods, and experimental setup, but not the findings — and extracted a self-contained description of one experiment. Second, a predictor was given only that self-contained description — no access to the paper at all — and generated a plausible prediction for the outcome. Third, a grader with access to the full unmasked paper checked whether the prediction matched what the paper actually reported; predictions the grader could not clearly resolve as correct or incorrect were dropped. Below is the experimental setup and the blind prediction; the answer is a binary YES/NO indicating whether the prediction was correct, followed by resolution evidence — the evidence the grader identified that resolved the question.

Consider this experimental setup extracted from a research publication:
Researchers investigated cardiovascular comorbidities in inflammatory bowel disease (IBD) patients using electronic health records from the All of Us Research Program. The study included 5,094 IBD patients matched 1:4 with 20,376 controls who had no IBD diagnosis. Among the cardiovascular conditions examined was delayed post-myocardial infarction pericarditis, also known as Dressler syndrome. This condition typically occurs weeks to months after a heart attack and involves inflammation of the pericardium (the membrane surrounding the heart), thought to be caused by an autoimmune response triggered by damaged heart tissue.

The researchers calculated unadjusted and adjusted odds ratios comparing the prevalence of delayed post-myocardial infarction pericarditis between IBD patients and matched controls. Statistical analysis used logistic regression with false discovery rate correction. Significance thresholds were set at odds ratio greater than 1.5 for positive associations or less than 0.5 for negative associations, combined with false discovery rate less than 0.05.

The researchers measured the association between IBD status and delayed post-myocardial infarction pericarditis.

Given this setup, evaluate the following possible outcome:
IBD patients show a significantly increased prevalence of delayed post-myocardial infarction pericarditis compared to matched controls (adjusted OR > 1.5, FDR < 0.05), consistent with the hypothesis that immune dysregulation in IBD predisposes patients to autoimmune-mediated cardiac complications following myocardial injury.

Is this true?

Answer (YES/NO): YES